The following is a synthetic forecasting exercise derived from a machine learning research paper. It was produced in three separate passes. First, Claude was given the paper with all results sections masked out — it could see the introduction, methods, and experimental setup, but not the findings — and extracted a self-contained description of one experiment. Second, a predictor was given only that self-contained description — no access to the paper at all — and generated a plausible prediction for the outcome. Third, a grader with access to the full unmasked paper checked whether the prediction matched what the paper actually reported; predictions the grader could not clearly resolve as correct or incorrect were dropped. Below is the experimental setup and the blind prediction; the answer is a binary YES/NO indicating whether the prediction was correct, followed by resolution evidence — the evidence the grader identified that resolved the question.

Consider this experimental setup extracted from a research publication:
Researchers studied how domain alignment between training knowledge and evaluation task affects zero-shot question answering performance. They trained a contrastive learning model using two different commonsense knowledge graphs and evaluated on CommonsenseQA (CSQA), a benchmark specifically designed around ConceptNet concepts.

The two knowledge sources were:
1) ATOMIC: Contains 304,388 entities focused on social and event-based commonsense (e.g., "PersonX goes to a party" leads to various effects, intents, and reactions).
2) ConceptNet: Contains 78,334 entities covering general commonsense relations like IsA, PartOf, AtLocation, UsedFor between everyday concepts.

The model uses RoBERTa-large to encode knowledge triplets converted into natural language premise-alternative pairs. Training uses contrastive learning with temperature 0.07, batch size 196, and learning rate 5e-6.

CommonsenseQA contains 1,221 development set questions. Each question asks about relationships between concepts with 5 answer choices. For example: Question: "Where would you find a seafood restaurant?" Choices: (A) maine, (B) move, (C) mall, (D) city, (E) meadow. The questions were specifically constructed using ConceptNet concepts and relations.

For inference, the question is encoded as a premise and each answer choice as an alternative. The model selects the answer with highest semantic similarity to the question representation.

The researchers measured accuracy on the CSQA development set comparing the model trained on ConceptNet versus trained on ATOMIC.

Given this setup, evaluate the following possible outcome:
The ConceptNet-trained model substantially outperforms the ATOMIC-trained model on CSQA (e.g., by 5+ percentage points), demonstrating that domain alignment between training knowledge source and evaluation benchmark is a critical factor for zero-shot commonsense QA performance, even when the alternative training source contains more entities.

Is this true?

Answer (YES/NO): YES